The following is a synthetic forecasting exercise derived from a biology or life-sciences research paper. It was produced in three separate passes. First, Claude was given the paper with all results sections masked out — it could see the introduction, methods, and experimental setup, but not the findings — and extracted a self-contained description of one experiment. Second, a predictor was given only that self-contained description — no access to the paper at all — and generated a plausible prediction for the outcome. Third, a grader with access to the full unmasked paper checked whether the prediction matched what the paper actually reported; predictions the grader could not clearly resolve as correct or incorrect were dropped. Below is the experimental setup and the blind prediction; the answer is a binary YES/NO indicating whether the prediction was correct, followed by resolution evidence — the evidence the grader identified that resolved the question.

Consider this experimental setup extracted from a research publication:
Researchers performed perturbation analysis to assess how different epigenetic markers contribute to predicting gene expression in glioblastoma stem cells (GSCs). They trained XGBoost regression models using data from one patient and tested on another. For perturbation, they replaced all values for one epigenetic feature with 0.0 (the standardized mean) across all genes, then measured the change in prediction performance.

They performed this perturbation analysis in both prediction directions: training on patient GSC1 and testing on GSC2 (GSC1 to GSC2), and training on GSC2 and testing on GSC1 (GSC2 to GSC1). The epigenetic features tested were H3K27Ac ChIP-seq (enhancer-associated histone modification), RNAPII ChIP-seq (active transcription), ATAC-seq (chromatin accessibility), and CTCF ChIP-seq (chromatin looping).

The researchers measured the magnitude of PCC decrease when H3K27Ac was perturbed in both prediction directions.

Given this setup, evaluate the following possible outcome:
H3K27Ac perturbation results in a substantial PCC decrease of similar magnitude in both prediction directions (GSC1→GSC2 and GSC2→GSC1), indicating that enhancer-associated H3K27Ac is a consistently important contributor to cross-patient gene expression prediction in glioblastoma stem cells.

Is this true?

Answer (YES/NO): NO